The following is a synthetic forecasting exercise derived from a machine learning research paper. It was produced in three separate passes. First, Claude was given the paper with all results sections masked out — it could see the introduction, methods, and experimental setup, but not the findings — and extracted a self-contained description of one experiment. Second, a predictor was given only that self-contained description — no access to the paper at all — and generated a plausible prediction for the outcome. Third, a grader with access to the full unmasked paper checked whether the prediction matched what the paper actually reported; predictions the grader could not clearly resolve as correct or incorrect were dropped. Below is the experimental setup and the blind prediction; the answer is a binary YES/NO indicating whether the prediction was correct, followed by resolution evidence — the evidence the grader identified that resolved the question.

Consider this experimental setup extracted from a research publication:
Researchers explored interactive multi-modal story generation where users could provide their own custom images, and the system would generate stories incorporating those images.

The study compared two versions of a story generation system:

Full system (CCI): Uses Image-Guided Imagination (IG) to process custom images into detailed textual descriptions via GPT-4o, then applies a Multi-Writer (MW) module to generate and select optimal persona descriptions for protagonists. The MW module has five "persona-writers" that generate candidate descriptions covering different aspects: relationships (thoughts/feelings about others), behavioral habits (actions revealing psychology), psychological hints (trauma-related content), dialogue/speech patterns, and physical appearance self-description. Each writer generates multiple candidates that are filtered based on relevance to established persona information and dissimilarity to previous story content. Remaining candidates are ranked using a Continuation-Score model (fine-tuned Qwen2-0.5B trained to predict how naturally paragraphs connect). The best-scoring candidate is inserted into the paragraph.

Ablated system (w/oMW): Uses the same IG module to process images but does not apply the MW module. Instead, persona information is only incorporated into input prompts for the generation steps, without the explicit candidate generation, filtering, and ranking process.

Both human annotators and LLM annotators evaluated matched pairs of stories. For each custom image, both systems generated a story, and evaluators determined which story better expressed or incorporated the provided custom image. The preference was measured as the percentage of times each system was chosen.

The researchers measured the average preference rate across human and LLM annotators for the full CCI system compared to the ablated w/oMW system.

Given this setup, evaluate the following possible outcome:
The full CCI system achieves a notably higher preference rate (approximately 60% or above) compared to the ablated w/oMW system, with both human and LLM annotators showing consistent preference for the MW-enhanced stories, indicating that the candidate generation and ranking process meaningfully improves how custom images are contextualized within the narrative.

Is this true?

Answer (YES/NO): NO